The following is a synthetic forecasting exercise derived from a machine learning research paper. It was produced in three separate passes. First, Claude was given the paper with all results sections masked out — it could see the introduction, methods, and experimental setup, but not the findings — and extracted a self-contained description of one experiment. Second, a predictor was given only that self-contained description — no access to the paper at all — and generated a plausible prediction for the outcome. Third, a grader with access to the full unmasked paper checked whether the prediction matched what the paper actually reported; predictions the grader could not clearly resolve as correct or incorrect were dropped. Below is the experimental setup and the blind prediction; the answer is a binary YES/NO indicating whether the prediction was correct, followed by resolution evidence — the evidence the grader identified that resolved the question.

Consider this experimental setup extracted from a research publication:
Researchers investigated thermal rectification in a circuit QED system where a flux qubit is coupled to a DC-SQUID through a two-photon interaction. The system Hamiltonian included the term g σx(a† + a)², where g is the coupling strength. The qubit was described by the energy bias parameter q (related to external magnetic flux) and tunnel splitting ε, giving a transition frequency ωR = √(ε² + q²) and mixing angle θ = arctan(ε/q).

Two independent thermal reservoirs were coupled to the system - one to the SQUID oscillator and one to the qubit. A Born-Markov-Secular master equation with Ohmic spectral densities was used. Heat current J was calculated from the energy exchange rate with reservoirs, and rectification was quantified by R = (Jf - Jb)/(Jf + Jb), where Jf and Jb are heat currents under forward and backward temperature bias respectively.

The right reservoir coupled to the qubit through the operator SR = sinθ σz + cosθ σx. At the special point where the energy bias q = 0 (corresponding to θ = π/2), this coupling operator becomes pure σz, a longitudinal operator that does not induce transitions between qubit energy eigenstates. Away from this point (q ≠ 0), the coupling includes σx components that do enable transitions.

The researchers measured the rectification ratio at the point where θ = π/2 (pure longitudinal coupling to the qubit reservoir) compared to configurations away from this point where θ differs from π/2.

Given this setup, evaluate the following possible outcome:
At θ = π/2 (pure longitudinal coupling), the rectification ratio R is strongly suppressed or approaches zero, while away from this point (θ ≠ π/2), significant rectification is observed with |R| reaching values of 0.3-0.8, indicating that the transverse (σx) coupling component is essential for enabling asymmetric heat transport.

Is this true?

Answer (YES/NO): NO